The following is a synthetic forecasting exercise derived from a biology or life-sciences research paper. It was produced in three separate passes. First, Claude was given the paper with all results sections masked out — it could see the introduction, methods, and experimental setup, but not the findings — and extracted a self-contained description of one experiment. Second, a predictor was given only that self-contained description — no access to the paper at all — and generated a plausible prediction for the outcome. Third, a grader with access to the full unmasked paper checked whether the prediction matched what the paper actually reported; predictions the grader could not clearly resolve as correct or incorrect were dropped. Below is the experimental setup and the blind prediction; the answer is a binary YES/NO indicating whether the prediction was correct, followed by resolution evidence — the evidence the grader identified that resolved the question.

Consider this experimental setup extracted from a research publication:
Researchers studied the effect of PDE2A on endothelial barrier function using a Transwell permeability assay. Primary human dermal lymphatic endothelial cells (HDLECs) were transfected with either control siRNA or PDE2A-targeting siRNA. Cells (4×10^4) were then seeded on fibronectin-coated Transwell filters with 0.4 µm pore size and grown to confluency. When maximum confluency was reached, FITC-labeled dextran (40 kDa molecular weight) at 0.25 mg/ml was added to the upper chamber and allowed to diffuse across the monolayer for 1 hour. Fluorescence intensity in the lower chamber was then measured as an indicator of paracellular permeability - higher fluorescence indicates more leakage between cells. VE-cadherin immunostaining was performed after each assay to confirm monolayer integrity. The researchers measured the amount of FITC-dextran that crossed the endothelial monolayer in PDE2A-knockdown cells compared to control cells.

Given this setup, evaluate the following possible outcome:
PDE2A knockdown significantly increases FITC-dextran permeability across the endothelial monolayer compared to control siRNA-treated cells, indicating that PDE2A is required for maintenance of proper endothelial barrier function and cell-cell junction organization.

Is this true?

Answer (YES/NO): YES